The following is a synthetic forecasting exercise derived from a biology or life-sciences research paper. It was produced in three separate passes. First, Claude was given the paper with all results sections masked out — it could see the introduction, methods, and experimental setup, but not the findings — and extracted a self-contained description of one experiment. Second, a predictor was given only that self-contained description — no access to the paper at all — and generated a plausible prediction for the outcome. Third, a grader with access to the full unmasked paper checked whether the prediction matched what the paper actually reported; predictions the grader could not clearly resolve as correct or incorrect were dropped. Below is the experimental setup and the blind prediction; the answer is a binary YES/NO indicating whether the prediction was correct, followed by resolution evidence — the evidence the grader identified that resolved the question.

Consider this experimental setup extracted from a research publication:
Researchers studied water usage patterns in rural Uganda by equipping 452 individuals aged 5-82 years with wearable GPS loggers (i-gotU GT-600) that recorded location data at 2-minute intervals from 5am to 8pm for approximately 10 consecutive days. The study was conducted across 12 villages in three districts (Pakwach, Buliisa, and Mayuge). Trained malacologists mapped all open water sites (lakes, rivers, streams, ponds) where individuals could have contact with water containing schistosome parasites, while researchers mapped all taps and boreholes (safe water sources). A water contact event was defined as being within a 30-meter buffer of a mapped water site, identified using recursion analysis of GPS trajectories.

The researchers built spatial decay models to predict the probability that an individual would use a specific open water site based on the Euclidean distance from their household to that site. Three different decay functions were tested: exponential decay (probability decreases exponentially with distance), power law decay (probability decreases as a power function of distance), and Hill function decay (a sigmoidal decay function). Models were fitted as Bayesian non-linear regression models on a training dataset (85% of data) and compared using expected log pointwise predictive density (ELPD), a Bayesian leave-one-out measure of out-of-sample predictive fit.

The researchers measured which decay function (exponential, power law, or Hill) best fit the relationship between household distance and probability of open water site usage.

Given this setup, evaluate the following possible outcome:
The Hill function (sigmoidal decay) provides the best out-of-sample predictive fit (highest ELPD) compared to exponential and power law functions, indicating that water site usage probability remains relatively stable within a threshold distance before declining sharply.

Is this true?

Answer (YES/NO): NO